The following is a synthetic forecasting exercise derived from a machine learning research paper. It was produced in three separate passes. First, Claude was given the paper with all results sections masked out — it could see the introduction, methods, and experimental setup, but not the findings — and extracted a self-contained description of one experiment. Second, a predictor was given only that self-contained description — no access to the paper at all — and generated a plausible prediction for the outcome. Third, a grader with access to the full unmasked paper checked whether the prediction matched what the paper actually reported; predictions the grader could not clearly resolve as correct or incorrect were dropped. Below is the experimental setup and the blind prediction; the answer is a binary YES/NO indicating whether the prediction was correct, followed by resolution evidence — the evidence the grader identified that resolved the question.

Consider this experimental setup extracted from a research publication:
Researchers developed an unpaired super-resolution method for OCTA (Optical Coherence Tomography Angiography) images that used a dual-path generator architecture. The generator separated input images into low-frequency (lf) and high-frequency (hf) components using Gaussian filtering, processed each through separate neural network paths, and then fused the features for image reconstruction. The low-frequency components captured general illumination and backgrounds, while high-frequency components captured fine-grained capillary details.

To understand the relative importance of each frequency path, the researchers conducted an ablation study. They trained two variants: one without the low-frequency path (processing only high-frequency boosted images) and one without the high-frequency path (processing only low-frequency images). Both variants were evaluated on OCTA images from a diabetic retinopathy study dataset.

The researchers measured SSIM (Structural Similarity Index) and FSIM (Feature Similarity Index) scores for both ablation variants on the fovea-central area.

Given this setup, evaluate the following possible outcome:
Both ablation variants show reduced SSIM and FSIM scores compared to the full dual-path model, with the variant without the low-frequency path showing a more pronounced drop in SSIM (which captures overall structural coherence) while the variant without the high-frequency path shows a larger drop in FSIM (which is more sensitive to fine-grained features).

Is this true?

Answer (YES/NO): NO